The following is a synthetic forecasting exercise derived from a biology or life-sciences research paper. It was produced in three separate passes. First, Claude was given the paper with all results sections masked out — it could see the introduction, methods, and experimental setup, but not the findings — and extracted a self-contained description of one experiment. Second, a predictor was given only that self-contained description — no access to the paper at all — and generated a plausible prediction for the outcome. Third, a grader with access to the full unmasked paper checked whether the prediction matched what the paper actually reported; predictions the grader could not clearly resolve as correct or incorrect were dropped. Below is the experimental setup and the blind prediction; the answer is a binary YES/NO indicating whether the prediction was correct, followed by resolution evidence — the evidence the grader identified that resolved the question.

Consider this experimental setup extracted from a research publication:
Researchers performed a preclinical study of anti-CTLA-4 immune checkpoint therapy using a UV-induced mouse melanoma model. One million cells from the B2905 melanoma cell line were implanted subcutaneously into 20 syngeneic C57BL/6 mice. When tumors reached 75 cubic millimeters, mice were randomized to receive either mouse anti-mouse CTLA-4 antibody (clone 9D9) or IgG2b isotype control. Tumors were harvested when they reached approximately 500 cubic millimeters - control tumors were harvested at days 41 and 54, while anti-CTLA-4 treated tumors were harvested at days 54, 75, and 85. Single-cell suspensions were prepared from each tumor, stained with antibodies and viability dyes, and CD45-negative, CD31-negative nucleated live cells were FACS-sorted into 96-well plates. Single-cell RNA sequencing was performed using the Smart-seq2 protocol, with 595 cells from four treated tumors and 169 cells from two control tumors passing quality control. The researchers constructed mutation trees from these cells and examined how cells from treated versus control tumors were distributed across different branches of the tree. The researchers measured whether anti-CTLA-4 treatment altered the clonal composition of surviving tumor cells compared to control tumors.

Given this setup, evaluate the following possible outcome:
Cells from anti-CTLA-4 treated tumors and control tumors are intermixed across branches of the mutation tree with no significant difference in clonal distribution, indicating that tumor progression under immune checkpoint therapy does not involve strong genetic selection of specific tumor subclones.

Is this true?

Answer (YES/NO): NO